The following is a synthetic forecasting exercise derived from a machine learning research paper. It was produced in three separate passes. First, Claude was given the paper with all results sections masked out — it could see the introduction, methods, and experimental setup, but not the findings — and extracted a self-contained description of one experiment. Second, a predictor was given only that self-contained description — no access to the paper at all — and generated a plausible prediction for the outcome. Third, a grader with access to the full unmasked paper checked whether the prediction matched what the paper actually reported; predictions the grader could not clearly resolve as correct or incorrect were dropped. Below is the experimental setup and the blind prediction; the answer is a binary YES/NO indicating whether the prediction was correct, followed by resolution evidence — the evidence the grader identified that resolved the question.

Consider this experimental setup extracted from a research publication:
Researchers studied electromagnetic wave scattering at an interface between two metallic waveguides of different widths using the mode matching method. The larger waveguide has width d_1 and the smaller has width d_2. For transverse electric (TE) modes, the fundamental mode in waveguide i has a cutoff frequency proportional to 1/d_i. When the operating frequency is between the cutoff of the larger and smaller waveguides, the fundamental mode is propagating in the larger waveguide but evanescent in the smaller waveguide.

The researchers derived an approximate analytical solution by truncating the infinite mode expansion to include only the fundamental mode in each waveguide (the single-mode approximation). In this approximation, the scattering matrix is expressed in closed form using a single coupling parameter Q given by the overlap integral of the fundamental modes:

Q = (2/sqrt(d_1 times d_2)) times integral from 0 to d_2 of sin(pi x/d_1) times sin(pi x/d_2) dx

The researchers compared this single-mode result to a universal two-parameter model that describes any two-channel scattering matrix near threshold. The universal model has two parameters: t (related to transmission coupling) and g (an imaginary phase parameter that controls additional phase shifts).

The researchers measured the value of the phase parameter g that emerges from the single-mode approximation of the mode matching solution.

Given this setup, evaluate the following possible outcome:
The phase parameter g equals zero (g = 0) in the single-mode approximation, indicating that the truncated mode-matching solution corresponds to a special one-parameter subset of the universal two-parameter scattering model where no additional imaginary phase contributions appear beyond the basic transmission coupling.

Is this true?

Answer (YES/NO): YES